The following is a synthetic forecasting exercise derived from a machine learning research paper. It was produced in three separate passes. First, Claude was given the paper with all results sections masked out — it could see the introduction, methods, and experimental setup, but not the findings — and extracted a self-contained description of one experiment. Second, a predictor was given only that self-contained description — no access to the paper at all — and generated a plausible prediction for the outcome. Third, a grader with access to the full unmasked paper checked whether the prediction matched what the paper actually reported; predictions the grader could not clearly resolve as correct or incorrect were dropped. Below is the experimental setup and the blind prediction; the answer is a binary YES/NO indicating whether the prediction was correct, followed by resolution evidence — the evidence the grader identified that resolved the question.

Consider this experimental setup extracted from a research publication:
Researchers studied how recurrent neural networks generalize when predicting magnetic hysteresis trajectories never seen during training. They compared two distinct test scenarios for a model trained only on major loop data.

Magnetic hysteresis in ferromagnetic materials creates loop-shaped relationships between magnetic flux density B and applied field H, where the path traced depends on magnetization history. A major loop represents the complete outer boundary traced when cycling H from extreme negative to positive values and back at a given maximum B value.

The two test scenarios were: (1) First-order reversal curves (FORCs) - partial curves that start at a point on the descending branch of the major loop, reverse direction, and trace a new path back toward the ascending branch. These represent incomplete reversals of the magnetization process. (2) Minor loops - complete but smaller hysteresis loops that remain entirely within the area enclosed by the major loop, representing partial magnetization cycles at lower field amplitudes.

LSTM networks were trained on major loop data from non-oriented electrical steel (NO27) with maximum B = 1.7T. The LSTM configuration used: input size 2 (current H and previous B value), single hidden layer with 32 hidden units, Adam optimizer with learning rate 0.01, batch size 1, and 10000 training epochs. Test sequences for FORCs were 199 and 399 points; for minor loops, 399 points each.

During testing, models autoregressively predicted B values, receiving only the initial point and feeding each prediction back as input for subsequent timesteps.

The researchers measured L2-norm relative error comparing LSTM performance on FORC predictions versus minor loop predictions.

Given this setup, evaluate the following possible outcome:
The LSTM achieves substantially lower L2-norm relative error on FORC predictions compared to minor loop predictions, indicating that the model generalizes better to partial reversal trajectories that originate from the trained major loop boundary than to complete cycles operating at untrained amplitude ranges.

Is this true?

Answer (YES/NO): YES